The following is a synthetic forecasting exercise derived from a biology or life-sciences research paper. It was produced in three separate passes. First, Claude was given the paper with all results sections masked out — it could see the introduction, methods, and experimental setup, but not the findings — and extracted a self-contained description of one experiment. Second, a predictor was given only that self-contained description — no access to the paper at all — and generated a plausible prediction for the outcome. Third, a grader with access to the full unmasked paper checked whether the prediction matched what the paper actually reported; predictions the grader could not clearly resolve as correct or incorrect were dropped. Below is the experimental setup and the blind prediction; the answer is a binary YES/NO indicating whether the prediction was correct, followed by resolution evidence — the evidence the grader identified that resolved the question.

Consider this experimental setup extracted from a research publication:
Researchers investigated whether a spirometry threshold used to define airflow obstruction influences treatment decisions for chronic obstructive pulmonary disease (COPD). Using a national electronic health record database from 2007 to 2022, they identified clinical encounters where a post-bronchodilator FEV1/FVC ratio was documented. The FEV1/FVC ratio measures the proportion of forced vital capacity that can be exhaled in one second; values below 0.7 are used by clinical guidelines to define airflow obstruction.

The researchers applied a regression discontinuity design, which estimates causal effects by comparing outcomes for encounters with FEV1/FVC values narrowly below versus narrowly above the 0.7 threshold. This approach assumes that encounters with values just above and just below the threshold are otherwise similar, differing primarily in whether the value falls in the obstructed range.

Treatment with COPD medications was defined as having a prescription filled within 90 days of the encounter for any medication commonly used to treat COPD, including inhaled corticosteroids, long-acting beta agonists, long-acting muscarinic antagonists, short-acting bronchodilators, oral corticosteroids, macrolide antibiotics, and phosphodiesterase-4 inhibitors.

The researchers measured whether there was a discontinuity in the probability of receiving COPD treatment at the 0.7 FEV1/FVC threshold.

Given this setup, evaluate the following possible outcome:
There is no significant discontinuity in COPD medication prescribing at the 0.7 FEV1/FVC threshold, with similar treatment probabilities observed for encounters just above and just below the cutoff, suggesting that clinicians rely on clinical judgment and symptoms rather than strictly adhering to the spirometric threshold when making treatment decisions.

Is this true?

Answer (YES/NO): YES